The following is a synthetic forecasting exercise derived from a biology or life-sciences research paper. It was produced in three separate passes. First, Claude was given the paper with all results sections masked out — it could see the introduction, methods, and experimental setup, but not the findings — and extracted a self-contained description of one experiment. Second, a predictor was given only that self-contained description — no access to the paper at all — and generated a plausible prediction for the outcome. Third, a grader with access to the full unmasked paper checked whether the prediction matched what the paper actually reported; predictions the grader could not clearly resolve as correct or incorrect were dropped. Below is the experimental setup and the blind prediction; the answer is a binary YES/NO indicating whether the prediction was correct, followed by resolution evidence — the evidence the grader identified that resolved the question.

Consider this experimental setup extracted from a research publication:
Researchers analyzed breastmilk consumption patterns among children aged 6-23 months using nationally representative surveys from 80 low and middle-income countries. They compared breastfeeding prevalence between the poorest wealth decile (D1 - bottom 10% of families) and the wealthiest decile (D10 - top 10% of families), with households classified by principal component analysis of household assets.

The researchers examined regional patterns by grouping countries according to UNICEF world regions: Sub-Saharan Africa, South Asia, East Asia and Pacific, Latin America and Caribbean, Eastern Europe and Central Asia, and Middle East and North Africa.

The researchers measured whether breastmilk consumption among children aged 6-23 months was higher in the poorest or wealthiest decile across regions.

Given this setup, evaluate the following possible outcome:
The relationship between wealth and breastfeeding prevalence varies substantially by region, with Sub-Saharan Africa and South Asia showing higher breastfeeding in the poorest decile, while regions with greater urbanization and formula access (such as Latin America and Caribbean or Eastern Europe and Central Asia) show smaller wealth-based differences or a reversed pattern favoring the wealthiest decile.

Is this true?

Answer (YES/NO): NO